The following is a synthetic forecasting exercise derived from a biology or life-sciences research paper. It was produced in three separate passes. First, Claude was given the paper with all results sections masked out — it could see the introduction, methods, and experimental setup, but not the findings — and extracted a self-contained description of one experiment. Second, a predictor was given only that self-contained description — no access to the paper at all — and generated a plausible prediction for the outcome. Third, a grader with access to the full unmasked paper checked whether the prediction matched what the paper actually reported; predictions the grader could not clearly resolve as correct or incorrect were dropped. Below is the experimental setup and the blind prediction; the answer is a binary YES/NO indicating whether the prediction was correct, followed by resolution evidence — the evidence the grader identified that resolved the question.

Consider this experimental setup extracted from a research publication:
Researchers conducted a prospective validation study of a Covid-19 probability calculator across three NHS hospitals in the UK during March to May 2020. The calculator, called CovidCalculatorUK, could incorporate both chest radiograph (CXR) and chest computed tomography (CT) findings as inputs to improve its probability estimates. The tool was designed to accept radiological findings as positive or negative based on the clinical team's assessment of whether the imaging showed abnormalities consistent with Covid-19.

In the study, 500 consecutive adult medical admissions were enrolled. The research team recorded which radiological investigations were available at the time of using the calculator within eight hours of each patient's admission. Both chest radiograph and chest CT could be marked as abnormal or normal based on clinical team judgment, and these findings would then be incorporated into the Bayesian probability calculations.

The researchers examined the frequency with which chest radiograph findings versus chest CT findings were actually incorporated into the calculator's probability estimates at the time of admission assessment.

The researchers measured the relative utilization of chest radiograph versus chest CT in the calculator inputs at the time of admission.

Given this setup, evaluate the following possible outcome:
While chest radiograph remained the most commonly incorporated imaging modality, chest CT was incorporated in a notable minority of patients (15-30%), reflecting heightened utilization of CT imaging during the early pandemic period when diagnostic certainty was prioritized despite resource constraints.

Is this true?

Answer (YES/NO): NO